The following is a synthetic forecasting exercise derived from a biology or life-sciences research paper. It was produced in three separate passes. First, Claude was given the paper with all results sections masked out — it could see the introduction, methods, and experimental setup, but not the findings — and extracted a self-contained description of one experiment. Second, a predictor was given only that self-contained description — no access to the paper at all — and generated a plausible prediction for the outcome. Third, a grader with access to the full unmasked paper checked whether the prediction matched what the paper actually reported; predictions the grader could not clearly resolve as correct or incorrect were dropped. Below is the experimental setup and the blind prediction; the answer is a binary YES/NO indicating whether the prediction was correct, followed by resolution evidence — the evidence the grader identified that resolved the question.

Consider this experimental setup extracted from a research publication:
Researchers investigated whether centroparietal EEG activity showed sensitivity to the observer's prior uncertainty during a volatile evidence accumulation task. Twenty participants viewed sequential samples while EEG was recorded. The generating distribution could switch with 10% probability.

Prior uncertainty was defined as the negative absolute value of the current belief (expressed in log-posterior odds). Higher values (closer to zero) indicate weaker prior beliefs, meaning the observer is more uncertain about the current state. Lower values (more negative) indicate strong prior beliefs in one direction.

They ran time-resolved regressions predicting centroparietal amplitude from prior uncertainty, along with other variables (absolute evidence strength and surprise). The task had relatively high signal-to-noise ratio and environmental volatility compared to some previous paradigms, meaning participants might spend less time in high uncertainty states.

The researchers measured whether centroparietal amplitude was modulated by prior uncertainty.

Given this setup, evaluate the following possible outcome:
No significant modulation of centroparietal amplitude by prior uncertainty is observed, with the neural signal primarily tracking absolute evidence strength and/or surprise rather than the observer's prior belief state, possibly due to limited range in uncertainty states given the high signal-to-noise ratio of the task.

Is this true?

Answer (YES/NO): YES